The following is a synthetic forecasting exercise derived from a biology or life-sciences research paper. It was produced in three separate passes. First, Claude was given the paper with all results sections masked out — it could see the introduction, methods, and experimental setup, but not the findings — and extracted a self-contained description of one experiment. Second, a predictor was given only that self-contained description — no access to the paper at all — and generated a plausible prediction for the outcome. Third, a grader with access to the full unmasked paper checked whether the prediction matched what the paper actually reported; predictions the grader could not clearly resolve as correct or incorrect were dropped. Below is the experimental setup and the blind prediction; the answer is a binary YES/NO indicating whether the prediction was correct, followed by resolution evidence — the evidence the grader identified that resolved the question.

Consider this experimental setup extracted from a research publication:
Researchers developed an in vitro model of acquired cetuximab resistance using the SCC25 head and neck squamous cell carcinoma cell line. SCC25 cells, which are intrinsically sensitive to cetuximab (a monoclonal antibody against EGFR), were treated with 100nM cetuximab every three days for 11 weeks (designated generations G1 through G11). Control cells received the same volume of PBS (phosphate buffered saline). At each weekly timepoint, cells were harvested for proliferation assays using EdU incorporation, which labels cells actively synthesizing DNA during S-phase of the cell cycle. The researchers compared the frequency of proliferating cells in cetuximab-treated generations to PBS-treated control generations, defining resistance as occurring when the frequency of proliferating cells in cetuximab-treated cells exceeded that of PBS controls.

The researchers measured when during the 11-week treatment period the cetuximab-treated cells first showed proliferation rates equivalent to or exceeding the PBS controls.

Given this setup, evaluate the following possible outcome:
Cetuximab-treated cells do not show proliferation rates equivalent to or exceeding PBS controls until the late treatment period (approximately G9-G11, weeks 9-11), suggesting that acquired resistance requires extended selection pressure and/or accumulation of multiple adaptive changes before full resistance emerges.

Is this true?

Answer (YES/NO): NO